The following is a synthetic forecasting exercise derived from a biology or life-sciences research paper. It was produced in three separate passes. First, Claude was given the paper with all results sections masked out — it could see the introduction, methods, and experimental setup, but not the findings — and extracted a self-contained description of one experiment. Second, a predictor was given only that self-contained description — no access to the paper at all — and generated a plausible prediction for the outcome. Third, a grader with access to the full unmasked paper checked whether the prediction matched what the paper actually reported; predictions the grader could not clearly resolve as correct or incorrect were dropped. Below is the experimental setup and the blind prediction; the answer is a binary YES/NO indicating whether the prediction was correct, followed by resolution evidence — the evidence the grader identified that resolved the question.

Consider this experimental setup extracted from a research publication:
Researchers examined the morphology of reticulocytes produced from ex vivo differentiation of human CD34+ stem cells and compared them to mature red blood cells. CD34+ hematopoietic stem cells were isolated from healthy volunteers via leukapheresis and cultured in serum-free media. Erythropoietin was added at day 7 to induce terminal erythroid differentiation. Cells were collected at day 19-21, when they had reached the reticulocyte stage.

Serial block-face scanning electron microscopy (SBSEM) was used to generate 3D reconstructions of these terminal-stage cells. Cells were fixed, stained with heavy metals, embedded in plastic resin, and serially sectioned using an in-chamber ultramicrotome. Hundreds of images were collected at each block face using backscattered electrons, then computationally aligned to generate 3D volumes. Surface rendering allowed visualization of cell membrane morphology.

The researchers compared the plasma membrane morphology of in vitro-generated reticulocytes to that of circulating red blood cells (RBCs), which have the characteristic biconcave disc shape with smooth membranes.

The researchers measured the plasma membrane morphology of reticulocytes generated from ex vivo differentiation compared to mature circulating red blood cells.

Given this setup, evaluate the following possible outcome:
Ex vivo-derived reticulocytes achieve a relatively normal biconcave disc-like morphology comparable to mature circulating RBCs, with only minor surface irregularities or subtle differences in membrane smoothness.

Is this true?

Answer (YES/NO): NO